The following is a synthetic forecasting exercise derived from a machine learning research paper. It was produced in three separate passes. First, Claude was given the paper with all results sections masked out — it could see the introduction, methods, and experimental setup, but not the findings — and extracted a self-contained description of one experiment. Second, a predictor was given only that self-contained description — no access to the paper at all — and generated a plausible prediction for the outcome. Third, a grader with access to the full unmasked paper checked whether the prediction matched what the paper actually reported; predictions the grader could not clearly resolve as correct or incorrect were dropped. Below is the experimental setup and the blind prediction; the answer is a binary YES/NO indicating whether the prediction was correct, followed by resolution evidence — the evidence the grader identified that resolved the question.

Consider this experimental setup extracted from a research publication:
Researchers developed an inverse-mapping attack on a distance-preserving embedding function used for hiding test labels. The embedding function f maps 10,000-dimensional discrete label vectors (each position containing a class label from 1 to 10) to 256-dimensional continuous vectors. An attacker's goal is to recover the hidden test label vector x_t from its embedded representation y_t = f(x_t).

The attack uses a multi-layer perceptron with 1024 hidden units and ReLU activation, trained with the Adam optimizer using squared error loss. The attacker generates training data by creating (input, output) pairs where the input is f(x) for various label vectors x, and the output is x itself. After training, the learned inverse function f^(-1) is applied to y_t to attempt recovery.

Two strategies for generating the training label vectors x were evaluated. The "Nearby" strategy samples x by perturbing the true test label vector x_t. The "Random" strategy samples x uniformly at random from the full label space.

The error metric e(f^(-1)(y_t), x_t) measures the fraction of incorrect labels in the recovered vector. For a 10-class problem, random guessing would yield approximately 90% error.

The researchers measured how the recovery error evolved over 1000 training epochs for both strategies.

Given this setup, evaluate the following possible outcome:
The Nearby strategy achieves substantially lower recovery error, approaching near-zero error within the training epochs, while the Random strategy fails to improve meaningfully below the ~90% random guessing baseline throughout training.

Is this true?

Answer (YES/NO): YES